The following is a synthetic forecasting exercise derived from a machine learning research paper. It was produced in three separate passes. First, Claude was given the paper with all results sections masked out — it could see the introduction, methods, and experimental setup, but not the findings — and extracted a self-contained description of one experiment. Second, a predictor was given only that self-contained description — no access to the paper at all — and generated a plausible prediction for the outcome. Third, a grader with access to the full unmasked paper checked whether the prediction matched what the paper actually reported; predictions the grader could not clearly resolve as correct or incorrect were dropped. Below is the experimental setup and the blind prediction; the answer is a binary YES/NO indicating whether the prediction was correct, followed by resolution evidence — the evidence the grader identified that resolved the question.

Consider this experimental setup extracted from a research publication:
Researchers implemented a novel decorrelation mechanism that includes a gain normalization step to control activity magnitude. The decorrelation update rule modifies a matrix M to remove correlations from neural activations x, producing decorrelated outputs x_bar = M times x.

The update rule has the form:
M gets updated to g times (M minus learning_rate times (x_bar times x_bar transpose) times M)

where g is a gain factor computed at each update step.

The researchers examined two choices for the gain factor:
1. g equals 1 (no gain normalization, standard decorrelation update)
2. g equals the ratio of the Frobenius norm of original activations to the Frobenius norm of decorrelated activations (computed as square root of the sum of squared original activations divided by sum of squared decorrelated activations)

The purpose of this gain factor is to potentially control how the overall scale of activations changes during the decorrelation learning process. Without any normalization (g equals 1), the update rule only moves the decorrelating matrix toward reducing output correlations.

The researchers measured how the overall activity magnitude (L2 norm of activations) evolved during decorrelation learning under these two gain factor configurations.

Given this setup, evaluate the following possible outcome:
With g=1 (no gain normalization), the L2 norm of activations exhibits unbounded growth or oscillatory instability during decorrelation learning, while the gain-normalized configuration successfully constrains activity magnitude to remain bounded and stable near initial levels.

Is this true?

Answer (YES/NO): NO